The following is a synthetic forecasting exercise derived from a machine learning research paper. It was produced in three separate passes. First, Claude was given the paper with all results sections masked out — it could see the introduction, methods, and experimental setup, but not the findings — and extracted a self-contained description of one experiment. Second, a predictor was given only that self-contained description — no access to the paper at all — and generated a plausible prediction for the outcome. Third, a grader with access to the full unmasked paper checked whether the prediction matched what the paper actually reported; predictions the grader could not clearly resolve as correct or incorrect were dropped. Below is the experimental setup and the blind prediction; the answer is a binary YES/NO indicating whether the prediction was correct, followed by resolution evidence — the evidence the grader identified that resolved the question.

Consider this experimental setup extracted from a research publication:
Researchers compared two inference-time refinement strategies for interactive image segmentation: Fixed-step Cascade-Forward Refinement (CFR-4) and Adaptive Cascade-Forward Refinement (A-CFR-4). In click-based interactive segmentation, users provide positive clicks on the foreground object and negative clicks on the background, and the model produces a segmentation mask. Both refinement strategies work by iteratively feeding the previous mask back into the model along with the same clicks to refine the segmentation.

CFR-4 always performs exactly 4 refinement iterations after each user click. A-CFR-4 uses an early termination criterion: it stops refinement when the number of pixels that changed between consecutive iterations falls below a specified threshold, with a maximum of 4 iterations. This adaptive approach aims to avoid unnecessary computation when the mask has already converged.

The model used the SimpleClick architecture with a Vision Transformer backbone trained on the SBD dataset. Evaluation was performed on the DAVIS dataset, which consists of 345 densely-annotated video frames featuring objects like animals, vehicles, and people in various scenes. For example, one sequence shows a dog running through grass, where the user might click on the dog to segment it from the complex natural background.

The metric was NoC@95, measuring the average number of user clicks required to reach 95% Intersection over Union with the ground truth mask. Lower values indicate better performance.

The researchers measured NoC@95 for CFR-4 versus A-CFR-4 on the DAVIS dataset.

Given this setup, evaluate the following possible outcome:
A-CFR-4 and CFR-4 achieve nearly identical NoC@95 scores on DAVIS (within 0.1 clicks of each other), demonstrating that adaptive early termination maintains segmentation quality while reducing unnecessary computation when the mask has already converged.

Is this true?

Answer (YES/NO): YES